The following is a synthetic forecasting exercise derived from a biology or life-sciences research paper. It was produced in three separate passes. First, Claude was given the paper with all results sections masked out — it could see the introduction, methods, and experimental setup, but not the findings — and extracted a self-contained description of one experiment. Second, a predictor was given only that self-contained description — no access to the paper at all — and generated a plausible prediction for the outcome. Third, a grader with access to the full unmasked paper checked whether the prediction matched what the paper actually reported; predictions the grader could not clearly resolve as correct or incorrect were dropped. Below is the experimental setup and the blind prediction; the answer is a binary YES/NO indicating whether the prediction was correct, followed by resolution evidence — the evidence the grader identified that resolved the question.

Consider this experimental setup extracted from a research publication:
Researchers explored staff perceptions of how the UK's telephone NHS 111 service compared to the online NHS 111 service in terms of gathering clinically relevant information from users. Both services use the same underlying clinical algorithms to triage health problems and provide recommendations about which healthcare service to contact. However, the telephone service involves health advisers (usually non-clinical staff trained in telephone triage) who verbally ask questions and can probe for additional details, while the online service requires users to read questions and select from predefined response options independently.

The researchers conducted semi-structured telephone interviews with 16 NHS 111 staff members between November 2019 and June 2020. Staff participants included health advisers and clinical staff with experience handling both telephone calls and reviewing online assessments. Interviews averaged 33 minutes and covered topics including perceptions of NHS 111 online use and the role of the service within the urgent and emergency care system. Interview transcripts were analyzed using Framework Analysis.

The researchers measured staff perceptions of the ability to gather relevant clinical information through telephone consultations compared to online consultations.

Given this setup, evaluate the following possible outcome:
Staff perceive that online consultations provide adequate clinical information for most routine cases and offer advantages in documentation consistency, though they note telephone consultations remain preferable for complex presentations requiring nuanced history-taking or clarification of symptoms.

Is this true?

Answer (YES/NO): NO